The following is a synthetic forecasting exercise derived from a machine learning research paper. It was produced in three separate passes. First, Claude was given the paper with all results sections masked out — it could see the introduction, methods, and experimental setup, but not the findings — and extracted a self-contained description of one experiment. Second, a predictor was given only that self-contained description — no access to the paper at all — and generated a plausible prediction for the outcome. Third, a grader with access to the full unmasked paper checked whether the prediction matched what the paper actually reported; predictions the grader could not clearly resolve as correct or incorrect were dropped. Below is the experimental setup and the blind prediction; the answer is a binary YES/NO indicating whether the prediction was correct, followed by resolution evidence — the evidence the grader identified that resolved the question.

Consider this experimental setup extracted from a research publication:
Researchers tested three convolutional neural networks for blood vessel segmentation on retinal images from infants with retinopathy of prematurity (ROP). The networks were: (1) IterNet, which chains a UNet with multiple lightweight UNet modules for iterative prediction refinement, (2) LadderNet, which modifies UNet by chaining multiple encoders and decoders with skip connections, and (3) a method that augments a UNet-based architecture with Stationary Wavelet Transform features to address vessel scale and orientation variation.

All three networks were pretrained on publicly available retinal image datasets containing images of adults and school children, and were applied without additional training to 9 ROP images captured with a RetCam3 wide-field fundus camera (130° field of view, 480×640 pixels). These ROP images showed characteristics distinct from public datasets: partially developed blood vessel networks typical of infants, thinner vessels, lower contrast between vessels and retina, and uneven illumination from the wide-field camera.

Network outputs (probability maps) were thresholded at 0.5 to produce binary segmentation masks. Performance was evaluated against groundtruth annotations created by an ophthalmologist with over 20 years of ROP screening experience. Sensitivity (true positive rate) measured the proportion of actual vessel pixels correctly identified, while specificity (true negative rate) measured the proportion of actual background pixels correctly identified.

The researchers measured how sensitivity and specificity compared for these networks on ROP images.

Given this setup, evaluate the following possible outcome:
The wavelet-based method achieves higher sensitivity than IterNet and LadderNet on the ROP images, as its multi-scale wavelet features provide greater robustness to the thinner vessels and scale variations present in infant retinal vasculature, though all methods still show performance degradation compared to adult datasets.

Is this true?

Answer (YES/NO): NO